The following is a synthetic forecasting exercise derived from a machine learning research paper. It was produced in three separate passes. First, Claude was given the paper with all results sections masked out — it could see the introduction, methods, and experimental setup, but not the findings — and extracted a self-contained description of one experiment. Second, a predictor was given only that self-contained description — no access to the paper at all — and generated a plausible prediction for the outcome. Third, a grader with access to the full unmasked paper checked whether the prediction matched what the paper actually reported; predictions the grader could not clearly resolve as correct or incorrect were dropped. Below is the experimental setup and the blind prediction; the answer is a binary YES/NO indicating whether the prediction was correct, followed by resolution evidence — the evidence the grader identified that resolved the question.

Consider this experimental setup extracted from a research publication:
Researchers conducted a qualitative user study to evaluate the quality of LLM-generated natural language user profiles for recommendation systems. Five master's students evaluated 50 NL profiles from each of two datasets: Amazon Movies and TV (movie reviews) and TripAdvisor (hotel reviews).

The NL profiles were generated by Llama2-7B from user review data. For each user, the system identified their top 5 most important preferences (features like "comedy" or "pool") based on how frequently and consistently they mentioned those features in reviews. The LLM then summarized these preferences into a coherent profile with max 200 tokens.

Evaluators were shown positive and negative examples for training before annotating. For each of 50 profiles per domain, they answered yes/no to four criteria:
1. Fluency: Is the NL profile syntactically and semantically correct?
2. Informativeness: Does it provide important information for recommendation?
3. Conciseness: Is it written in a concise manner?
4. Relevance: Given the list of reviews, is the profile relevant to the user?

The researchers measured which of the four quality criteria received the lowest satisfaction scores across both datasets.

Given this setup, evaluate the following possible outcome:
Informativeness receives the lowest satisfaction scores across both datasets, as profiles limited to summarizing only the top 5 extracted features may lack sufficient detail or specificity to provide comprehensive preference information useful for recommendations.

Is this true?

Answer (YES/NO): NO